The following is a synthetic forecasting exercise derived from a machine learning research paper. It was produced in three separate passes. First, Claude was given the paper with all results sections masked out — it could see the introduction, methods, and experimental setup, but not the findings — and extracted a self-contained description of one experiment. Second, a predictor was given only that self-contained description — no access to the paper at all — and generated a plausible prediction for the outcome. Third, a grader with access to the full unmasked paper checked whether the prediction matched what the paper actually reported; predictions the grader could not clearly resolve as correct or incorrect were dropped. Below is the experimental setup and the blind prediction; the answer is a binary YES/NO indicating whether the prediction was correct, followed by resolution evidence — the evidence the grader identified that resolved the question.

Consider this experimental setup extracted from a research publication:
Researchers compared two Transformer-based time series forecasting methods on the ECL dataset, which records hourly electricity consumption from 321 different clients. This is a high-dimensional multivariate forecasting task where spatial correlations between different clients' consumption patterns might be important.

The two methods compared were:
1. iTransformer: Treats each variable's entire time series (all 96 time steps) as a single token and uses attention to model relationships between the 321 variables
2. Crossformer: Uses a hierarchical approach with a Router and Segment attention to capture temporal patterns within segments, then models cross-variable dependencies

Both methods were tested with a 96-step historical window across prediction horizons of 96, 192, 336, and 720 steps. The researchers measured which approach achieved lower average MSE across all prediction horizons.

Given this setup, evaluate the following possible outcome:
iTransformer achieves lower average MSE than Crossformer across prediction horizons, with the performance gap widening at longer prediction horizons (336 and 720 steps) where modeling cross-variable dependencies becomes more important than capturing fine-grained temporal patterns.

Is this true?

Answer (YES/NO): NO